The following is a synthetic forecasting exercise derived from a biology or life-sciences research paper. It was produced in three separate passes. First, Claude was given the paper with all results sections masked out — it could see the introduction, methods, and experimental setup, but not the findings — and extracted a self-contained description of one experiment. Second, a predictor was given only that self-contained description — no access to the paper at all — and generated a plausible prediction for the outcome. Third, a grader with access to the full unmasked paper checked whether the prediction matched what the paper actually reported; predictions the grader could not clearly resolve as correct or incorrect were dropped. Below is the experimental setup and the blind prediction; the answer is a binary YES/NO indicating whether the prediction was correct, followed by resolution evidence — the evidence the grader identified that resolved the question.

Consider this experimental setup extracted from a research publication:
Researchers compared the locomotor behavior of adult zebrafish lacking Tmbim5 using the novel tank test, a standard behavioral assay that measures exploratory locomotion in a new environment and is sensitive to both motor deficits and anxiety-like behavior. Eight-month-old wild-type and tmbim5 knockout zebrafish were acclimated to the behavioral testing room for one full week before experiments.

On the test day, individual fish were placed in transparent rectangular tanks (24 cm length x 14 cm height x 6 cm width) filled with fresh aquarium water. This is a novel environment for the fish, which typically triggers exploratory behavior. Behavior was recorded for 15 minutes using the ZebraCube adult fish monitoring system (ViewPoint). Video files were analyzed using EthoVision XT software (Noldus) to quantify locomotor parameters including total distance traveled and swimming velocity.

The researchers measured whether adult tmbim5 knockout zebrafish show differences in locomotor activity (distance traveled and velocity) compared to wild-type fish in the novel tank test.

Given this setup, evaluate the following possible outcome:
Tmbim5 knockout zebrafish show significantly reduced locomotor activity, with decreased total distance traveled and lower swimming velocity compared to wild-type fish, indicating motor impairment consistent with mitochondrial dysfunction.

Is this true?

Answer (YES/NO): NO